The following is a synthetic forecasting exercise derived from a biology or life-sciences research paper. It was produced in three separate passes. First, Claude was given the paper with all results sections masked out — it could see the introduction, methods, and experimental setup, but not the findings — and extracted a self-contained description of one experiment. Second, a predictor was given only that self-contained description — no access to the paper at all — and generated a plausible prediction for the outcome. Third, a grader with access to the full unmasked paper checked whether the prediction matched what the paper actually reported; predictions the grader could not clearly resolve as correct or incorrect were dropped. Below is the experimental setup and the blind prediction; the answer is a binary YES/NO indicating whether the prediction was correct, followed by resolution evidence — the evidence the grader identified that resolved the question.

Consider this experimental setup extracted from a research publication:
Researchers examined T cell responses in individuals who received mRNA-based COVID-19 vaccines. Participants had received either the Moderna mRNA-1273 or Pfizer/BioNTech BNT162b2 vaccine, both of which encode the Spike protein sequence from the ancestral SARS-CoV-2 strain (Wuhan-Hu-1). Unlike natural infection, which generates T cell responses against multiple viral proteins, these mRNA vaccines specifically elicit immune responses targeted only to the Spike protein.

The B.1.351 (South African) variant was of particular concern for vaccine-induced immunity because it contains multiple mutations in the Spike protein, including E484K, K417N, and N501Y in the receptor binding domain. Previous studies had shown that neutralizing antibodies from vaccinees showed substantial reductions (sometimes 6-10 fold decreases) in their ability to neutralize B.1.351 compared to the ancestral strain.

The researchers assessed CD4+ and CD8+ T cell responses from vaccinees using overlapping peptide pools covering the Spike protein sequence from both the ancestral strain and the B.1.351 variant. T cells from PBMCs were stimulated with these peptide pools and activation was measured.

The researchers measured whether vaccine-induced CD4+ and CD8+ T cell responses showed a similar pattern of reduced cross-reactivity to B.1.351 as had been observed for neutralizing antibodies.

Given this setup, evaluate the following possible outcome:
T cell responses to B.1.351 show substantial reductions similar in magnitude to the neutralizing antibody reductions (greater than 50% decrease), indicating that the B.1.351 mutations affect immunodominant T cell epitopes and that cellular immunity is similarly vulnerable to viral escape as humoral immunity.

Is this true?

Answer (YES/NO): NO